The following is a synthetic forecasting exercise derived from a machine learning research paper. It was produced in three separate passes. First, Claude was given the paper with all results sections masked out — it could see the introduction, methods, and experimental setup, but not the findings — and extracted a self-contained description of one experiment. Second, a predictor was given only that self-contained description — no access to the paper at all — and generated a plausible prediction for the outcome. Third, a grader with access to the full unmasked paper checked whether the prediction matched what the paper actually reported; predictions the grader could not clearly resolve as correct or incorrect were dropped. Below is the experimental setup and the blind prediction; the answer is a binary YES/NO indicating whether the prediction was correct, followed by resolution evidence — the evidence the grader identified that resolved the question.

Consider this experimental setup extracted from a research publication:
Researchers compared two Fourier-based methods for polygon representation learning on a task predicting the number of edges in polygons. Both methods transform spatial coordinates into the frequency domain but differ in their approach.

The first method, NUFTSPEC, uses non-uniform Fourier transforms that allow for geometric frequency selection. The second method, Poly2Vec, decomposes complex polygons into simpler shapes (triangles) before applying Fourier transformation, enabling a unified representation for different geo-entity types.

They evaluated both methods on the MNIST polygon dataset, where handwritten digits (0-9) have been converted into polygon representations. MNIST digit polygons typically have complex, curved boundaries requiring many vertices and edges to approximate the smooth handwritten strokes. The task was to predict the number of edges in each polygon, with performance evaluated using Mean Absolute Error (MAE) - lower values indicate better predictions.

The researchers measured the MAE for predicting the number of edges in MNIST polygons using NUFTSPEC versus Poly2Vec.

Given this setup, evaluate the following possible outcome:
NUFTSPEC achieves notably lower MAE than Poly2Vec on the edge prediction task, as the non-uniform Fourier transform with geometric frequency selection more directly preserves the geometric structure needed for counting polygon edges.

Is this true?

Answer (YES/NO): YES